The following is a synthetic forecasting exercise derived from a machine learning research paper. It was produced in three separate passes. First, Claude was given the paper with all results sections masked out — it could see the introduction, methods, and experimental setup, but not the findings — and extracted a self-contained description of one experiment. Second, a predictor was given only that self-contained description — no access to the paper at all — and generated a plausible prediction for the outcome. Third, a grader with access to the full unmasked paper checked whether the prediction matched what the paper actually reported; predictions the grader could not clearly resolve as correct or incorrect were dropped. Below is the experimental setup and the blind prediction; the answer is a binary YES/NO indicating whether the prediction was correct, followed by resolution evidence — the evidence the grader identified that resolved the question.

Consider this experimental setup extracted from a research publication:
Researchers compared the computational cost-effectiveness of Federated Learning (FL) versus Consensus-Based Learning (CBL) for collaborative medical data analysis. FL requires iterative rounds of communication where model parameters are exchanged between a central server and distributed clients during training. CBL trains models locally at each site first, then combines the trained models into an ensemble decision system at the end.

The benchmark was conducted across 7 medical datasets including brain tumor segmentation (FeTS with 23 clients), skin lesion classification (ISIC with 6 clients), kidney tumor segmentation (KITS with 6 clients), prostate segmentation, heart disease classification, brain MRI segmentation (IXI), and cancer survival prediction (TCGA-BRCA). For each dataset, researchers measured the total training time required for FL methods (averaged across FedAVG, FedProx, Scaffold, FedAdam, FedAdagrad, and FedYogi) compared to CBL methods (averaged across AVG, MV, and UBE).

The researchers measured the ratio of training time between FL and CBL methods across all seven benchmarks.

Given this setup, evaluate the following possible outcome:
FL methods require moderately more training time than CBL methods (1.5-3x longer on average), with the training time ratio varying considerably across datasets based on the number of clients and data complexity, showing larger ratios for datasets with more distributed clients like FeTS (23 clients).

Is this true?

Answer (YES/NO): NO